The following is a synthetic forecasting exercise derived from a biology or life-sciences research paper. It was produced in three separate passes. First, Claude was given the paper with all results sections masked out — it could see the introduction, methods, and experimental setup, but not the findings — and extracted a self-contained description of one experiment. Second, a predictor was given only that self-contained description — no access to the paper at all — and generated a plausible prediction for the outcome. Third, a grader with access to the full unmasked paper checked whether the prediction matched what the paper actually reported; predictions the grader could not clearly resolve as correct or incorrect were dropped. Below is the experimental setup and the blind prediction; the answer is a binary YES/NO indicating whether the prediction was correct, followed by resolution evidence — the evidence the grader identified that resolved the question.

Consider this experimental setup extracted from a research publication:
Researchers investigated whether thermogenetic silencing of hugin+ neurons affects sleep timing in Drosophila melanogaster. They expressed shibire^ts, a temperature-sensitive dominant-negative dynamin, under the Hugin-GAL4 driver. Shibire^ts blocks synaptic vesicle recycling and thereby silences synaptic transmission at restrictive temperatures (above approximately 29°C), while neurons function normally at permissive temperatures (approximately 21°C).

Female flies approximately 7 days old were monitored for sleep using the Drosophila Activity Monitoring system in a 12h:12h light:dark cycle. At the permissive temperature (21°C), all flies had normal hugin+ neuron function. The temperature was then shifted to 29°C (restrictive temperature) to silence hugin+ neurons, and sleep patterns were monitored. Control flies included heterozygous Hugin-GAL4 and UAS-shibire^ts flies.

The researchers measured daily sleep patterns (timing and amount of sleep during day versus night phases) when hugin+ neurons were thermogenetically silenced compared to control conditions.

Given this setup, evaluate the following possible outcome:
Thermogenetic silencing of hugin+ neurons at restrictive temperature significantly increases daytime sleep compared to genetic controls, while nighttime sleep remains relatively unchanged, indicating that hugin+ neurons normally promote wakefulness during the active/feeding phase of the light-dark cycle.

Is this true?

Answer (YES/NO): NO